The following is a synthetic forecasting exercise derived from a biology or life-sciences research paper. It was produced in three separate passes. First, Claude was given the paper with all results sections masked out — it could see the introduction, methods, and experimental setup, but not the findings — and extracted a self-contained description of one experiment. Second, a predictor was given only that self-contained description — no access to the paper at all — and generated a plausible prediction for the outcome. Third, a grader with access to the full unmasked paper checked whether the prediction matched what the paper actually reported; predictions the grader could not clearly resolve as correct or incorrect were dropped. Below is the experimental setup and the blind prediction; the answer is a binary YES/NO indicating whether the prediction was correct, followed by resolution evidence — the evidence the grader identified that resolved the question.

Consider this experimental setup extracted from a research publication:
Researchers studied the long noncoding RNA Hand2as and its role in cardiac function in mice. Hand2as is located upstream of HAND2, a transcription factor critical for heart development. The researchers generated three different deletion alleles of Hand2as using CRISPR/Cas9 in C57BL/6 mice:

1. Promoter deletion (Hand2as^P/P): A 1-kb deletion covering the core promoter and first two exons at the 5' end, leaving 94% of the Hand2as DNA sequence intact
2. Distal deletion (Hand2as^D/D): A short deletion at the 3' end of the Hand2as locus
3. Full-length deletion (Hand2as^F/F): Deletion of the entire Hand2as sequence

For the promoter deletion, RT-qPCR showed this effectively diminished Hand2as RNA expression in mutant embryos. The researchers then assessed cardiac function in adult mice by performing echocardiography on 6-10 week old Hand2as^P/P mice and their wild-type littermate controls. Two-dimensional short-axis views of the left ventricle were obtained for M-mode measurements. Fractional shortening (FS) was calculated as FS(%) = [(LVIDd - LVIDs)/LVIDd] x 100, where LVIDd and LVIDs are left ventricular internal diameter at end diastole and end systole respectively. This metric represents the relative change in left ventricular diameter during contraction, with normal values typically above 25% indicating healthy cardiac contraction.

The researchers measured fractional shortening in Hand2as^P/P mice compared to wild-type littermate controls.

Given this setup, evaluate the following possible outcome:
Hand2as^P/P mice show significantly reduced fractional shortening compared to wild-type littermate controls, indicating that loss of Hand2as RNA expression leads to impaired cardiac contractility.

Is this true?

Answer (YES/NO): NO